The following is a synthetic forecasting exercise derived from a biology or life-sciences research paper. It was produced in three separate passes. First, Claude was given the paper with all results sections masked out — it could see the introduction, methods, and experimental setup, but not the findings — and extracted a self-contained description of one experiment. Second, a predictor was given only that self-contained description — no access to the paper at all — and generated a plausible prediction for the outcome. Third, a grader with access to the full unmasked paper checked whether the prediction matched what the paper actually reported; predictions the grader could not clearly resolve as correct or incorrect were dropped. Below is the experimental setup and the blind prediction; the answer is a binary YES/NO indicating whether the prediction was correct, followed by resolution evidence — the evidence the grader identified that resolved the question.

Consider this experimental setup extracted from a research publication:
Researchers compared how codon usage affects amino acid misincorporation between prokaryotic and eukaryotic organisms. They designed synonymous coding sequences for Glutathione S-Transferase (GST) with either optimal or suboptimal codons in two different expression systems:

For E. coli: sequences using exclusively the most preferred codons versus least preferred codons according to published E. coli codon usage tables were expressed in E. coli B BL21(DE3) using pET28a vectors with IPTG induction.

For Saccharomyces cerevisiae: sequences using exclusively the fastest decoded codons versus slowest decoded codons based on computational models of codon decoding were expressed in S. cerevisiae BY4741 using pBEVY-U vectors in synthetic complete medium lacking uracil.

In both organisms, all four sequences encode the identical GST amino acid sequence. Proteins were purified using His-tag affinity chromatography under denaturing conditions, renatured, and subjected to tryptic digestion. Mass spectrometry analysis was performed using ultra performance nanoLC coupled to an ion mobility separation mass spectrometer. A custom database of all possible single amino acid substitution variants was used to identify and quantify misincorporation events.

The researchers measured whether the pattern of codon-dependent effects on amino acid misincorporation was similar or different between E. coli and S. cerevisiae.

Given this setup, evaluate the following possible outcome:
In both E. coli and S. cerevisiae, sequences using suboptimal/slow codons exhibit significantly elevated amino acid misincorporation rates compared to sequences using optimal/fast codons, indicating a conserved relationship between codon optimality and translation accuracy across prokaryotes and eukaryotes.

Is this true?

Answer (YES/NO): NO